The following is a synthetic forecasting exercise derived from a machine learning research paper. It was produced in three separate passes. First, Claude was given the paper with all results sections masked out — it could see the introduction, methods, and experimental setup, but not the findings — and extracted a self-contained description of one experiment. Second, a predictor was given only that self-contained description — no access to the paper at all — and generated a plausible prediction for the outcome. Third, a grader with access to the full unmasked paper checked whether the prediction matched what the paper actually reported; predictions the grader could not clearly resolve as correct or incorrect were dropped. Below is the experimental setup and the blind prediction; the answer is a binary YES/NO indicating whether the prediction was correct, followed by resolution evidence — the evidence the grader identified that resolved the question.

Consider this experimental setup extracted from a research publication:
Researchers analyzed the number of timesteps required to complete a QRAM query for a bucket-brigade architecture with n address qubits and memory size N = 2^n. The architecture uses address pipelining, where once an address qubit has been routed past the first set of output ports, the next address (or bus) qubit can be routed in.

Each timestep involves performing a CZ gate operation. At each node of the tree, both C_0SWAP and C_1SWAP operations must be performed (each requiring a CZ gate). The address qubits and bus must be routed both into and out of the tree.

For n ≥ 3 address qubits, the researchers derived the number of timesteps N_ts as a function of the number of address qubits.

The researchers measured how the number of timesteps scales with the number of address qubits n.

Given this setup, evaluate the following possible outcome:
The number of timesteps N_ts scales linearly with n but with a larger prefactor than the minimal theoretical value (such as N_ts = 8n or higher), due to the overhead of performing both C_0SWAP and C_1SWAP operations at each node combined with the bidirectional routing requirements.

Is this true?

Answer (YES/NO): NO